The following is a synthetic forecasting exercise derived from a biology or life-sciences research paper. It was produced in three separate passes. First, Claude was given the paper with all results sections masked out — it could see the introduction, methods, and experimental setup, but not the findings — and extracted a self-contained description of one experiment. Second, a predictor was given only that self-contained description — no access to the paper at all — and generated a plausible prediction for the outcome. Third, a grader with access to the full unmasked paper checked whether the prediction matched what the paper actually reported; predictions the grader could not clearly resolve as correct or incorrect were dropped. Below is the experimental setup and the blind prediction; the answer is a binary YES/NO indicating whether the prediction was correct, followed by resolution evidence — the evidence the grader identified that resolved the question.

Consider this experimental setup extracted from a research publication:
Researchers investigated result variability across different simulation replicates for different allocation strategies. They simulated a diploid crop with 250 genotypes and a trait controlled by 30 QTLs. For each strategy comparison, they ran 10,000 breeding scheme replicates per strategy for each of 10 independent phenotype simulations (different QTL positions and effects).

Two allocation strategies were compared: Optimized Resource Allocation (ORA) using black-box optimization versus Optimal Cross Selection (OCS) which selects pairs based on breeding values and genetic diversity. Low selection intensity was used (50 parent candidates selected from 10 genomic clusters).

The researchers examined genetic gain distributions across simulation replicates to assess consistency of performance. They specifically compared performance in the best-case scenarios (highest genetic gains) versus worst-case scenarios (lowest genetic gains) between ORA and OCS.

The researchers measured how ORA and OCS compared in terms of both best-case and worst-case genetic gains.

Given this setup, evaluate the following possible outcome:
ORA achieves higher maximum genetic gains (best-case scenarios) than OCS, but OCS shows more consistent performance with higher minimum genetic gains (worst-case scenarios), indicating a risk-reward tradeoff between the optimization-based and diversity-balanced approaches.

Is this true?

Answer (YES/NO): NO